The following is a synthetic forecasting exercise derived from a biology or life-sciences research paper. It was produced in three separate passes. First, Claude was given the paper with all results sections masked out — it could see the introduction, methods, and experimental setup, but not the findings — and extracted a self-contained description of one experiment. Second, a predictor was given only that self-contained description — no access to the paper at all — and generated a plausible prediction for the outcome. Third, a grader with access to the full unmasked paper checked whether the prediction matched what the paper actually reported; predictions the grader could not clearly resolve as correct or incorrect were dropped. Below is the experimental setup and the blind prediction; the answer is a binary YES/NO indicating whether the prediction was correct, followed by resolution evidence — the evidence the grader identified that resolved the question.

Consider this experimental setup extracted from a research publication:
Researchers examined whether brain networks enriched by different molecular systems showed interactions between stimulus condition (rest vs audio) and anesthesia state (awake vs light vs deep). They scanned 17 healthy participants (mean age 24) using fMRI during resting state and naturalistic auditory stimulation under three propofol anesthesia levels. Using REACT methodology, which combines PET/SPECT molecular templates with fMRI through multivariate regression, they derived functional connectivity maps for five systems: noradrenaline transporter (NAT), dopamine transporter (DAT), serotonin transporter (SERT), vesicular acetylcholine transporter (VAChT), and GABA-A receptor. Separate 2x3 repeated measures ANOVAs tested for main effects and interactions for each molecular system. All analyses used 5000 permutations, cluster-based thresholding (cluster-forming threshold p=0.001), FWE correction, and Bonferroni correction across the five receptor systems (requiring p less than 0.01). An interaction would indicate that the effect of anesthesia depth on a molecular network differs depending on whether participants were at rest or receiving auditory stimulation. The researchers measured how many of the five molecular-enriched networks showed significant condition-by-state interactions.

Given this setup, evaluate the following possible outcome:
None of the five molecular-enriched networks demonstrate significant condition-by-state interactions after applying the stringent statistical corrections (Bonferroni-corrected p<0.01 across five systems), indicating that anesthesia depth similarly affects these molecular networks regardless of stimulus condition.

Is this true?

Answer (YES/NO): YES